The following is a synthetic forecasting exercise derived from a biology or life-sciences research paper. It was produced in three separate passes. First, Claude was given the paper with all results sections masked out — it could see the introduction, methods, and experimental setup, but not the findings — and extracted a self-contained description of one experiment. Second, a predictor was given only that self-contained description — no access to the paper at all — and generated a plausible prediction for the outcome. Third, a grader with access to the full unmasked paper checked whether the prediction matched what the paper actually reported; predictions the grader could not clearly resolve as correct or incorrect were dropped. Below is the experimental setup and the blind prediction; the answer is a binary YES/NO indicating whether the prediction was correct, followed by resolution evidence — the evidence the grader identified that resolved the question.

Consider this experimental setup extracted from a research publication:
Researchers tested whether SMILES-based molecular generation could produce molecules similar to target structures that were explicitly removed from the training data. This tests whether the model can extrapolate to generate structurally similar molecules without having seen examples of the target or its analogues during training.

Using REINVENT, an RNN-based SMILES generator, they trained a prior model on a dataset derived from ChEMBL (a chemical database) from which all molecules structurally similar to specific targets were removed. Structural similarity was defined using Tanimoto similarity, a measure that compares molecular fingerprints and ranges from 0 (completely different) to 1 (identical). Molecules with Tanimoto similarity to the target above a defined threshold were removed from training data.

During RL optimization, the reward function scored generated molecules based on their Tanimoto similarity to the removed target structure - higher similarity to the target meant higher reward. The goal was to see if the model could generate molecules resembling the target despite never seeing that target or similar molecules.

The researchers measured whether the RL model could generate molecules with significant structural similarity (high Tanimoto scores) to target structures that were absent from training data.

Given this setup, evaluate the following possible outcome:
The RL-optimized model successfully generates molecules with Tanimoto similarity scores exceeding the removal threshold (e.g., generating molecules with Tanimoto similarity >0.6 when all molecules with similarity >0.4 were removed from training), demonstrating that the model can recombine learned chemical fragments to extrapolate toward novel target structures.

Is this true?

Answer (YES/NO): YES